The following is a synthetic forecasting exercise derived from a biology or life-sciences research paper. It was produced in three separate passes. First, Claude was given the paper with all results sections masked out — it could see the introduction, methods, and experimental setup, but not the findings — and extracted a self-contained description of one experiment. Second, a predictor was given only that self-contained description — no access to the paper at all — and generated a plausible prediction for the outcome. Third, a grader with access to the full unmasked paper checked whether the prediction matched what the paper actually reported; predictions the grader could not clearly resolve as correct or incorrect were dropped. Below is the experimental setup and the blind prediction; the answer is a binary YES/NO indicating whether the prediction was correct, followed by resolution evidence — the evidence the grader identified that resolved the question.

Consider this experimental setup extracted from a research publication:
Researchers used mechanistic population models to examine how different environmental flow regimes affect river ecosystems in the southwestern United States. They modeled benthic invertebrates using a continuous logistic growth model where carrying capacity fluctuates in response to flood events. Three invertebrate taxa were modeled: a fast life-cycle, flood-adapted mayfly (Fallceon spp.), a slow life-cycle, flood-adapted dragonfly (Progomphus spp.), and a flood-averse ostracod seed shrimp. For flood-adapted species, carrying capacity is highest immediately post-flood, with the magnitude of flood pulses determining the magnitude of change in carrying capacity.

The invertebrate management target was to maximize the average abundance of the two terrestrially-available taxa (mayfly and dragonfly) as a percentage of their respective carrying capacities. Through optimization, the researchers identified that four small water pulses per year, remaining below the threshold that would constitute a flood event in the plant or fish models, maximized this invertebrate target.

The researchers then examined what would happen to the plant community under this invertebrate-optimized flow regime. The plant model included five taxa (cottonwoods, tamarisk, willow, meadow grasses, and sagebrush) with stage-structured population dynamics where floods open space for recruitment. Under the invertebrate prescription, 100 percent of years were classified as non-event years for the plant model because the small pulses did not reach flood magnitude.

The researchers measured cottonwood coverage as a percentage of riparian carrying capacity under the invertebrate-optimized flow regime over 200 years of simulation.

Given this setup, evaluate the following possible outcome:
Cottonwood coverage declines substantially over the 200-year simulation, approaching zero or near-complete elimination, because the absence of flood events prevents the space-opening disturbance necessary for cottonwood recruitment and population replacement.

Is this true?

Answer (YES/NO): YES